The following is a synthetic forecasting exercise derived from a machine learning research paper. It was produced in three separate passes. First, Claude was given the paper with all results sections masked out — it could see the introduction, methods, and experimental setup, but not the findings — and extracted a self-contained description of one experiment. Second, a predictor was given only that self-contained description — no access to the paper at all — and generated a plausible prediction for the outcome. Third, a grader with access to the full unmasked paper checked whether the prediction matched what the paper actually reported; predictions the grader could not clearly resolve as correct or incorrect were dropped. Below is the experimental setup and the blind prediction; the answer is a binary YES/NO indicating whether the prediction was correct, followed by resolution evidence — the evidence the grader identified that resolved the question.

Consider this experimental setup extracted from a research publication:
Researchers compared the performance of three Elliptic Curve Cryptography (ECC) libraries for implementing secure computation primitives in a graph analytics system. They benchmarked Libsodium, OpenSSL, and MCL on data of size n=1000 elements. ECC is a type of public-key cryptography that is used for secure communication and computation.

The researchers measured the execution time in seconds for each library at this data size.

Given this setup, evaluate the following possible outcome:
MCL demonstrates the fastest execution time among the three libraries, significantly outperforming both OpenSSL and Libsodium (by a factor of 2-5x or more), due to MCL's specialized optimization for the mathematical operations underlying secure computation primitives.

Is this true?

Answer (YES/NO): NO